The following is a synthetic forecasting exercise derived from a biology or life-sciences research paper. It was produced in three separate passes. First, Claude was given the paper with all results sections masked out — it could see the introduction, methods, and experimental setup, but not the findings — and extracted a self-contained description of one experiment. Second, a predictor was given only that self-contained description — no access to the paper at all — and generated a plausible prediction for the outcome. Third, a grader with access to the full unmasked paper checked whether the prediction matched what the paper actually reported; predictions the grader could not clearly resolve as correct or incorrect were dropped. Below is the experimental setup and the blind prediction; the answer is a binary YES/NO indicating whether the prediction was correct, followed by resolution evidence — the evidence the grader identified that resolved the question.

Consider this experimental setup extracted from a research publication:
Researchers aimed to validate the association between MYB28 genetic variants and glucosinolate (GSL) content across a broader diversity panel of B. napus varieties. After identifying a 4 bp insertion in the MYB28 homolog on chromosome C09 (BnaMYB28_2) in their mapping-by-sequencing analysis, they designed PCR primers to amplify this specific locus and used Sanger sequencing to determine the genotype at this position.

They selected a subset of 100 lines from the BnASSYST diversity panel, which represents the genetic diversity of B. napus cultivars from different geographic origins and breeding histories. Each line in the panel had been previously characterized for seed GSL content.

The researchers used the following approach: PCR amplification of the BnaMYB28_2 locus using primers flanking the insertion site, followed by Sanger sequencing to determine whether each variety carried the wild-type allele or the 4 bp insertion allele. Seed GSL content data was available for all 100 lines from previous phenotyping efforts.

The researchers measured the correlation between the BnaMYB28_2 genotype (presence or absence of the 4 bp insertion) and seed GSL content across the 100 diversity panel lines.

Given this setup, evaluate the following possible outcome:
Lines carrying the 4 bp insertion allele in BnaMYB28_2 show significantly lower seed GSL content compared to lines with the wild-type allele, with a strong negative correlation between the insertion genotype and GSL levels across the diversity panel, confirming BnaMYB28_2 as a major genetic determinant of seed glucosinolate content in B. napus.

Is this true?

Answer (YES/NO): YES